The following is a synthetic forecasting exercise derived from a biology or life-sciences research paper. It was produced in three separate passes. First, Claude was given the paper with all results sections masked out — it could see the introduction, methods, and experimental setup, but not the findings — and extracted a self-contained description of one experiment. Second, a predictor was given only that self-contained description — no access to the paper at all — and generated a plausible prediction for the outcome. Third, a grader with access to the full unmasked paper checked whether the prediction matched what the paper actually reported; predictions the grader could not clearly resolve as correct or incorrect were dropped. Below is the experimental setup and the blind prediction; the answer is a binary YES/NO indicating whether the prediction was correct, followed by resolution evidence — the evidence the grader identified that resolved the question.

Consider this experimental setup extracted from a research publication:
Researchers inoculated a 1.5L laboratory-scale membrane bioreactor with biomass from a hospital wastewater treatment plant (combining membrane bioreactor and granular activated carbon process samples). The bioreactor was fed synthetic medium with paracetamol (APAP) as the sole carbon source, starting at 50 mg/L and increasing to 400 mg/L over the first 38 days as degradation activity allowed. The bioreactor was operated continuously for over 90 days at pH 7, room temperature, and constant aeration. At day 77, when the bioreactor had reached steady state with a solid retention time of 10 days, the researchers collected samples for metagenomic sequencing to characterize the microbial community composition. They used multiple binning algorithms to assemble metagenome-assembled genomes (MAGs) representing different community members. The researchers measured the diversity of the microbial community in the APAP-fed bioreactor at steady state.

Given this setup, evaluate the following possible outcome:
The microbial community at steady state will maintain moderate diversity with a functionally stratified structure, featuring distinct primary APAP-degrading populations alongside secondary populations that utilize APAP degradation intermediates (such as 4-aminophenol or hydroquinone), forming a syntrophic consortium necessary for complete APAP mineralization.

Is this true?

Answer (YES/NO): NO